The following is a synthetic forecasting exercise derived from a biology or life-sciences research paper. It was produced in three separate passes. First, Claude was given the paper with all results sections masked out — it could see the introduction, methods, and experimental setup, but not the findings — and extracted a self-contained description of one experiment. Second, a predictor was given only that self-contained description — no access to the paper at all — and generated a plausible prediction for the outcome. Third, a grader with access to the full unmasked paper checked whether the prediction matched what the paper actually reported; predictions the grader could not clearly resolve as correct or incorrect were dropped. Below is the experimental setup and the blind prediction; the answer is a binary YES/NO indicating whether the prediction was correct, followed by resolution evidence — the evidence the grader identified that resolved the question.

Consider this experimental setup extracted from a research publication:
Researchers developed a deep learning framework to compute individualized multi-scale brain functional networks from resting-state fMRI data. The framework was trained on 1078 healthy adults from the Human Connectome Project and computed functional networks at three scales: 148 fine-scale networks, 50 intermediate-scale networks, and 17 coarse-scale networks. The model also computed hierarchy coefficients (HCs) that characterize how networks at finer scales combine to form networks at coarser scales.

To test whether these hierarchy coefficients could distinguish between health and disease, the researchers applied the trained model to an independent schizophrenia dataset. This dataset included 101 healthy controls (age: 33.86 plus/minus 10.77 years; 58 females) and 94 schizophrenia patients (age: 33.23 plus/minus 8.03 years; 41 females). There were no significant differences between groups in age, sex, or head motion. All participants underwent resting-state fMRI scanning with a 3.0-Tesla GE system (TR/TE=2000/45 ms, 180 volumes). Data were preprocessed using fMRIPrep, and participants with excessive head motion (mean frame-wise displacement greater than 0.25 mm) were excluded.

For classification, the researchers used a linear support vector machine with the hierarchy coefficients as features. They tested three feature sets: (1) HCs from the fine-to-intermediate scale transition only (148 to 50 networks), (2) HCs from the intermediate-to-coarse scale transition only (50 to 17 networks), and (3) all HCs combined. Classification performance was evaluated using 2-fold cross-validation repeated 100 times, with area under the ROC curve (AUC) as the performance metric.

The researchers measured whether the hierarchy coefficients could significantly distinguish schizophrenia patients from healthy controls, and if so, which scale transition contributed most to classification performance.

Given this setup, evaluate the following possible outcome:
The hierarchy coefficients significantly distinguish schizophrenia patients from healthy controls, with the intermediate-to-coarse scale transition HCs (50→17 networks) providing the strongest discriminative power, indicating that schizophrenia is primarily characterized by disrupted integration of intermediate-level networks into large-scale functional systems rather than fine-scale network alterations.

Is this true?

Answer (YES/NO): YES